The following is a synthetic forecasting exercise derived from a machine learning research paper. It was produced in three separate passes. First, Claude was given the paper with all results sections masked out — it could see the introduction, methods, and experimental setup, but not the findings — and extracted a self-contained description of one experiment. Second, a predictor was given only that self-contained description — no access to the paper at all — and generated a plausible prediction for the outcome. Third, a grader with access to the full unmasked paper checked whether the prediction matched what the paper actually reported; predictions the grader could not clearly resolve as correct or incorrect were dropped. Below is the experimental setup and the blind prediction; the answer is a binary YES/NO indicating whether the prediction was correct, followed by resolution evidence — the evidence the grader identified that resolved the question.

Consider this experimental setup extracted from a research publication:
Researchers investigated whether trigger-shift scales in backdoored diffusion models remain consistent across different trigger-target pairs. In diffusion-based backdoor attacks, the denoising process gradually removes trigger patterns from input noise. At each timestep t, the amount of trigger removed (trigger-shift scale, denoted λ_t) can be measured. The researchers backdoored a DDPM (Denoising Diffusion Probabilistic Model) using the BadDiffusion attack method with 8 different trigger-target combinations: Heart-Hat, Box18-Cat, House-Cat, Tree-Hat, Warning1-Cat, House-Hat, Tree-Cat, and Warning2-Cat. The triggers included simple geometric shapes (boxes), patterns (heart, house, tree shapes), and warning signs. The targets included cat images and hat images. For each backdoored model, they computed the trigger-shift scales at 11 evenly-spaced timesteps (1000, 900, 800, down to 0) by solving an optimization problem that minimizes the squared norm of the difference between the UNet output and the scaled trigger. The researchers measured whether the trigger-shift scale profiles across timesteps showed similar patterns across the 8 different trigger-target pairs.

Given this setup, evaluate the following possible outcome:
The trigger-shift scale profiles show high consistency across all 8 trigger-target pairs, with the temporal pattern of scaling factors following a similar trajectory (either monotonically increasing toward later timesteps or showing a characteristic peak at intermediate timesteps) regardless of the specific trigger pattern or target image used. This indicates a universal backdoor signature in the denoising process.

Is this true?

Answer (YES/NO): YES